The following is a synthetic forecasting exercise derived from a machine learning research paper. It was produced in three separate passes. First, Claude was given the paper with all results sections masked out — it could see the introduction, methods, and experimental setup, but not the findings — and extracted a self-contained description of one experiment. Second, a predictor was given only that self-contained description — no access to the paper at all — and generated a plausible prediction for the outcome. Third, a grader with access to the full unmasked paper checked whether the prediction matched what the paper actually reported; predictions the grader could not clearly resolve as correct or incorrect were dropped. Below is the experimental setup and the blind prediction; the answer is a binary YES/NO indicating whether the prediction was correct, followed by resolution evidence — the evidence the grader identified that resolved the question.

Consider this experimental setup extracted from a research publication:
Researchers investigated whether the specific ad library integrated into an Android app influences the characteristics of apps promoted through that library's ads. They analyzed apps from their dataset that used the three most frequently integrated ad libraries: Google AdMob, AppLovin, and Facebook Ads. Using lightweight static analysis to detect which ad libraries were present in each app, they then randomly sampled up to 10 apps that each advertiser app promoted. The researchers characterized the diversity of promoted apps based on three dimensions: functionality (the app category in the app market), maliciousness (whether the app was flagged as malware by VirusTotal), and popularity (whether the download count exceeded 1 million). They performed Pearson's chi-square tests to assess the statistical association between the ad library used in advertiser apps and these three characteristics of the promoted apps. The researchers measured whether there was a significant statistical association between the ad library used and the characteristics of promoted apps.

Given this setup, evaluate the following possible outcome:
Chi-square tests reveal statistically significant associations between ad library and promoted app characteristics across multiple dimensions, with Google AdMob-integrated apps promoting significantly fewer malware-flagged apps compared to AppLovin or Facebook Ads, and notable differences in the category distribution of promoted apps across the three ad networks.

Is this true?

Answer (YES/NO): NO